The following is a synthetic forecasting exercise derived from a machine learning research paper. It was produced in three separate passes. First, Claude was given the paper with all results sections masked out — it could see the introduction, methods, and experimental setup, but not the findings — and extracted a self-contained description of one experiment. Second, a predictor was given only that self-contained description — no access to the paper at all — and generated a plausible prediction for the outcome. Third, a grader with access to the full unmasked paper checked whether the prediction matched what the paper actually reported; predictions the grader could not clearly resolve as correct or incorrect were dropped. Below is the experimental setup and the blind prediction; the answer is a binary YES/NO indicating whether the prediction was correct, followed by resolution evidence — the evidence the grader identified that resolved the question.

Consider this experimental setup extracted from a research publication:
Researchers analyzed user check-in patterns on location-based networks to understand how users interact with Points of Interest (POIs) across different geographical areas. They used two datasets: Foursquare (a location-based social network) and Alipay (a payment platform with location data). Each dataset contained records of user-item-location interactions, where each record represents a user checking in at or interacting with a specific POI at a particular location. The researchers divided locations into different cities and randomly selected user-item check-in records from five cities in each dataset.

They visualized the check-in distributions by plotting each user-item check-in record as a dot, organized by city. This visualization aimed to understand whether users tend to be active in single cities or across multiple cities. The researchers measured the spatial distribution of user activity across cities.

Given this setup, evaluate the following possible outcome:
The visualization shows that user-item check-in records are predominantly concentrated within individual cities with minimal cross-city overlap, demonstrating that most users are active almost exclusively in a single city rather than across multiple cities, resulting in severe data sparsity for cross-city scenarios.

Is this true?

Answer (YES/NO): YES